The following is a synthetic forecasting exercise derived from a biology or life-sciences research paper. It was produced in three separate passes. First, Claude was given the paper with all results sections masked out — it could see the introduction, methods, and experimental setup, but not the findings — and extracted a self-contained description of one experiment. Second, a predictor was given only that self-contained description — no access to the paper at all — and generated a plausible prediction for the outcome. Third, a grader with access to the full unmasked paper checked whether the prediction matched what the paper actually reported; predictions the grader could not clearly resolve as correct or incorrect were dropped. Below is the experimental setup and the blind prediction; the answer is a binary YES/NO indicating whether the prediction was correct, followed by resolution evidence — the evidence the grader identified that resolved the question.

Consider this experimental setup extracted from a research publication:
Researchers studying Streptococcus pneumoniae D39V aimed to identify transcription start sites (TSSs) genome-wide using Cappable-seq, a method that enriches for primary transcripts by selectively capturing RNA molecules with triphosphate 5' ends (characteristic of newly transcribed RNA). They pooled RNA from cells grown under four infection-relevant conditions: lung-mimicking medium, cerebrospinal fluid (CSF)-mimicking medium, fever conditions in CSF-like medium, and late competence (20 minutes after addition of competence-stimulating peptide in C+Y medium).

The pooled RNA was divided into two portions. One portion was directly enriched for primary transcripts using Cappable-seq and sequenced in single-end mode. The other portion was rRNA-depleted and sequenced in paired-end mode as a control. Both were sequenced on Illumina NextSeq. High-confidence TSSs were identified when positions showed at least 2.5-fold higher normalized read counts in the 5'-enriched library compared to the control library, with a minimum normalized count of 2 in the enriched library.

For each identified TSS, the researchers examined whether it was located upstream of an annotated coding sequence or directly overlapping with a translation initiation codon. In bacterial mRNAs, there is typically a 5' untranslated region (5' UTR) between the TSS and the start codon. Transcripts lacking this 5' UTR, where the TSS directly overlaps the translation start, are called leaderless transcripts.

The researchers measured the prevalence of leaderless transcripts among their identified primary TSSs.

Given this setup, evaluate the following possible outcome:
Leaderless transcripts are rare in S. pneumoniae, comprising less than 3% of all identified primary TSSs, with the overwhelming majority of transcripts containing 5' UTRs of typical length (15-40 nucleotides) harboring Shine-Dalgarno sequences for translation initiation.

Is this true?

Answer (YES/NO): NO